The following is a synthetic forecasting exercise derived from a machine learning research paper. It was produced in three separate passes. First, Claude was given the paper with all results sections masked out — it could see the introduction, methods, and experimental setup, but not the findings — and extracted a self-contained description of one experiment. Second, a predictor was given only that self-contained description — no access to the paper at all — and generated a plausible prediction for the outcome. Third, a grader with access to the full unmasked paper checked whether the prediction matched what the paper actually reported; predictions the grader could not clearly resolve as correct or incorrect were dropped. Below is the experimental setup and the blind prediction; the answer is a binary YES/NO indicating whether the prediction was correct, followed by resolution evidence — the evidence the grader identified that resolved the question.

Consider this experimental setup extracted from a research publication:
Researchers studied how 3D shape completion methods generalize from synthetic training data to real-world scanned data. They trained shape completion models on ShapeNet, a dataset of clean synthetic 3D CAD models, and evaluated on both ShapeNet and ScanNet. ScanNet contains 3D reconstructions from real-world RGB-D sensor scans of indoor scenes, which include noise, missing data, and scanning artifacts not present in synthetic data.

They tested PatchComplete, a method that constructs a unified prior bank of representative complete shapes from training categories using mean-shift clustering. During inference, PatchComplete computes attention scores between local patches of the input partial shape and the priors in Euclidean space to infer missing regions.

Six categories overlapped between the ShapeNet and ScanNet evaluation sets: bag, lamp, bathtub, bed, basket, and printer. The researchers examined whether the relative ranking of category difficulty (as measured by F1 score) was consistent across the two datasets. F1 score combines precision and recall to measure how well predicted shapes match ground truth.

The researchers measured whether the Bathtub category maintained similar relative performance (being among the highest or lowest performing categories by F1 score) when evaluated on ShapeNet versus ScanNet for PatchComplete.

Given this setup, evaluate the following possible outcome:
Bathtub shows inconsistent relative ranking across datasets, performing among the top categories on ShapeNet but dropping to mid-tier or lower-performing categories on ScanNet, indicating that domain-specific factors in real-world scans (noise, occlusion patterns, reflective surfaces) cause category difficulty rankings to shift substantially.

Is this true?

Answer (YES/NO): NO